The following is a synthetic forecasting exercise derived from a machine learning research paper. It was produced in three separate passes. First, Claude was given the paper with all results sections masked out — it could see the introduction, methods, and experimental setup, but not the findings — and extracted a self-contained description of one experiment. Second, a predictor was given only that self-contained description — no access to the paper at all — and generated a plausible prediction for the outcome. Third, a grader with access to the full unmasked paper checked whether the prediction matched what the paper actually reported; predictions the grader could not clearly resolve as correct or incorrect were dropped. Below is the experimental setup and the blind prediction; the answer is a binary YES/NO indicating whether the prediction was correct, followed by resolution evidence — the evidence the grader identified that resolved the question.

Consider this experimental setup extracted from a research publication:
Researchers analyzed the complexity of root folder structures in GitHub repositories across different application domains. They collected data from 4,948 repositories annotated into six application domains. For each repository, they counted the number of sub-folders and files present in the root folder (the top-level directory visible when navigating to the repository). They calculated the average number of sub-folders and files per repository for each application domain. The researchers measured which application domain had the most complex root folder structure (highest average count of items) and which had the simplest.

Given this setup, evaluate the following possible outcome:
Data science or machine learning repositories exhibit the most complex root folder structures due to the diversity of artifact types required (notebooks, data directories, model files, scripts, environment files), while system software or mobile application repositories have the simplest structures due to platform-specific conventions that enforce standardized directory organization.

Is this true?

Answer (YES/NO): NO